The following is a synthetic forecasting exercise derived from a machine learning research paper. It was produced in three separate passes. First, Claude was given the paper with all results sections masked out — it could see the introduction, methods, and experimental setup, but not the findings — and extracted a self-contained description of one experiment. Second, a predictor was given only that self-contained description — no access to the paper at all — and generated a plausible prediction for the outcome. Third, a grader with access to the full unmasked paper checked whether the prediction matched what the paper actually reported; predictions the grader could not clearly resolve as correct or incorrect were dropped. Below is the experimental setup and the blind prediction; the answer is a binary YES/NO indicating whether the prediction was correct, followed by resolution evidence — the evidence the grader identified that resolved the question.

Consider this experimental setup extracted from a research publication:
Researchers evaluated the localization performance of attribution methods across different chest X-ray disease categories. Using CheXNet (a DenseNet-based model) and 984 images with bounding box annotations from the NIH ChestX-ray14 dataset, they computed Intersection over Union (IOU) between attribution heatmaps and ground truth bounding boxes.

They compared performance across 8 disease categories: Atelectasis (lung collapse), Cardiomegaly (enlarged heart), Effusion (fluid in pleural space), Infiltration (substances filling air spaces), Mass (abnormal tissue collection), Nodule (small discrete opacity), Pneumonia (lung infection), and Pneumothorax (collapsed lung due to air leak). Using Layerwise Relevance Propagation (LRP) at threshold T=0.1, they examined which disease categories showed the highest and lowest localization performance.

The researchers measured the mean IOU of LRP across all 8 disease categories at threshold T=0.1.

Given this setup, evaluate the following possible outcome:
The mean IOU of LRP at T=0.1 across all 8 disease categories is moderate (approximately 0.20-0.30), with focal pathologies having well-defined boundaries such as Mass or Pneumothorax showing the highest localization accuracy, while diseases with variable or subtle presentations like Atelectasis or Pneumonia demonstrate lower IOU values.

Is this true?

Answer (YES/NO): NO